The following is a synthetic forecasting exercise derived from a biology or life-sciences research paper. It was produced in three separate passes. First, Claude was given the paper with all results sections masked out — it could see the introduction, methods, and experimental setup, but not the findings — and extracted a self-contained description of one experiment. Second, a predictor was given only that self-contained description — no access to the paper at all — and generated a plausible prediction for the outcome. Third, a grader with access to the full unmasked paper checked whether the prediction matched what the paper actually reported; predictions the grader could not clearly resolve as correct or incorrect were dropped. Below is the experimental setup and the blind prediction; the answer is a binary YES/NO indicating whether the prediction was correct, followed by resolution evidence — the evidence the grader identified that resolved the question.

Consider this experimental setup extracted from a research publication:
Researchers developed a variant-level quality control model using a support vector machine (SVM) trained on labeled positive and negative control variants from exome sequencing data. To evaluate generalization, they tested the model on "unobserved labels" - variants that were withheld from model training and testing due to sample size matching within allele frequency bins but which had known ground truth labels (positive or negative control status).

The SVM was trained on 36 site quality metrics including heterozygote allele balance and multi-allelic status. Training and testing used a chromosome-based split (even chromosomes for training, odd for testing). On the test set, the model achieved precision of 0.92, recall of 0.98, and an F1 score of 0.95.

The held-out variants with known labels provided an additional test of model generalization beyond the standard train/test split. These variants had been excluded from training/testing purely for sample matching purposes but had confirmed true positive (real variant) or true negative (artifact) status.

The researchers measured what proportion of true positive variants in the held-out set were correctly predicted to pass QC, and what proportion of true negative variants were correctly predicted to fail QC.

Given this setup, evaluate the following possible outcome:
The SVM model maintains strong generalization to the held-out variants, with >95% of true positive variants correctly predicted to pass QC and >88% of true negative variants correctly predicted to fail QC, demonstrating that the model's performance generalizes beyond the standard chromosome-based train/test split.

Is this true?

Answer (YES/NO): YES